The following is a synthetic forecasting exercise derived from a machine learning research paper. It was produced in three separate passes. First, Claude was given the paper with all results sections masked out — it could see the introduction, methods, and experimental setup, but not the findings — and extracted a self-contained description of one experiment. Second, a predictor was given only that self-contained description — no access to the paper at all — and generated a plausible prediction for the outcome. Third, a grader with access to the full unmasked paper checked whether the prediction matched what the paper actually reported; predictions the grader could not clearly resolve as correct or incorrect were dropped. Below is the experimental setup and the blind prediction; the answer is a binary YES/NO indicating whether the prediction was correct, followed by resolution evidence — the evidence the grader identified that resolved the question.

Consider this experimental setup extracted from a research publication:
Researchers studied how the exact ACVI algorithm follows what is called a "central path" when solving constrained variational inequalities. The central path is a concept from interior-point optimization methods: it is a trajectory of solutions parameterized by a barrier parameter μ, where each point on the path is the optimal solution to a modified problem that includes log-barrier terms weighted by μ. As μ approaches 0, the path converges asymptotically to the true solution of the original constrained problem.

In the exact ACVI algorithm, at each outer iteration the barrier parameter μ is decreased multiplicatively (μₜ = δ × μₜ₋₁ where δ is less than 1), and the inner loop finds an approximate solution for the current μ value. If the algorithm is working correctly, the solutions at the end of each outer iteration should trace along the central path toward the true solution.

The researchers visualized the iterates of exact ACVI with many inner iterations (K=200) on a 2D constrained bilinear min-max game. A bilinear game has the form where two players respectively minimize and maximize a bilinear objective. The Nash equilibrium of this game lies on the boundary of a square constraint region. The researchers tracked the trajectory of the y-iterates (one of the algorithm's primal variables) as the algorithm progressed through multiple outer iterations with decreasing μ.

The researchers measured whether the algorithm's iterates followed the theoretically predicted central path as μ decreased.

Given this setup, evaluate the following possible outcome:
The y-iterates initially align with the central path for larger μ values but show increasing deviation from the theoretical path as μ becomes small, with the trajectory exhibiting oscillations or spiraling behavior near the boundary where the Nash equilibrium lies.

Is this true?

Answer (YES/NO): NO